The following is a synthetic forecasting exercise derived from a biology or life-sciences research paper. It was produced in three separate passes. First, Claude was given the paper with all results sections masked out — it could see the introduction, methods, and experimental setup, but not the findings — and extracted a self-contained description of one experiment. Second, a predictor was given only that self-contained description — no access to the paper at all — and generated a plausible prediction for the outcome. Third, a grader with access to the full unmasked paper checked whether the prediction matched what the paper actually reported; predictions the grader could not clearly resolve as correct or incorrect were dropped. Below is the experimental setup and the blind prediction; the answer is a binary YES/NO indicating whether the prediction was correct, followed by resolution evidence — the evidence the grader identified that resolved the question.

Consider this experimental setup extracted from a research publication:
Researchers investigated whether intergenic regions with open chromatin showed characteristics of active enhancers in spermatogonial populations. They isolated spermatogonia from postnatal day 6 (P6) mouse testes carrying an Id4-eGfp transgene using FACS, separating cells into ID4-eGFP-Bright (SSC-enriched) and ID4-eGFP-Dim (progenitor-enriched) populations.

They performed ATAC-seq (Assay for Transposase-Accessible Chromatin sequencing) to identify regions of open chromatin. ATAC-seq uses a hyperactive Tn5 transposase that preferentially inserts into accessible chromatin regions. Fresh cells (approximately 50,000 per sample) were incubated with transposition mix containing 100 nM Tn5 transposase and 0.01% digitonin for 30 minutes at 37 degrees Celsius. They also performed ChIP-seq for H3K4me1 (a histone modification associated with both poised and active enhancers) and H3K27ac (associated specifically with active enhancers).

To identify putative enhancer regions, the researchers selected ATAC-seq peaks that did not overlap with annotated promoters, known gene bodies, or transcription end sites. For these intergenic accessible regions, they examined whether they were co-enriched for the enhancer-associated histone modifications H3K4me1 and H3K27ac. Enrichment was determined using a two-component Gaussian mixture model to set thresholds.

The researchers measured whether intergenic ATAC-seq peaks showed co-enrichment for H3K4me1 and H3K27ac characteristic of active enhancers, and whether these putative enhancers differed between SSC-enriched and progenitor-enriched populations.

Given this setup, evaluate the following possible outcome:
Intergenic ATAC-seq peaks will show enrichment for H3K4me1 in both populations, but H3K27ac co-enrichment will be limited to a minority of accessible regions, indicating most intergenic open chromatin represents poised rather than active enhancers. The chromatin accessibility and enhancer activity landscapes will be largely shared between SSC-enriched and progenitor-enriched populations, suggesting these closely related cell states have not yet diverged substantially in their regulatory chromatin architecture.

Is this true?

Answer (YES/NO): NO